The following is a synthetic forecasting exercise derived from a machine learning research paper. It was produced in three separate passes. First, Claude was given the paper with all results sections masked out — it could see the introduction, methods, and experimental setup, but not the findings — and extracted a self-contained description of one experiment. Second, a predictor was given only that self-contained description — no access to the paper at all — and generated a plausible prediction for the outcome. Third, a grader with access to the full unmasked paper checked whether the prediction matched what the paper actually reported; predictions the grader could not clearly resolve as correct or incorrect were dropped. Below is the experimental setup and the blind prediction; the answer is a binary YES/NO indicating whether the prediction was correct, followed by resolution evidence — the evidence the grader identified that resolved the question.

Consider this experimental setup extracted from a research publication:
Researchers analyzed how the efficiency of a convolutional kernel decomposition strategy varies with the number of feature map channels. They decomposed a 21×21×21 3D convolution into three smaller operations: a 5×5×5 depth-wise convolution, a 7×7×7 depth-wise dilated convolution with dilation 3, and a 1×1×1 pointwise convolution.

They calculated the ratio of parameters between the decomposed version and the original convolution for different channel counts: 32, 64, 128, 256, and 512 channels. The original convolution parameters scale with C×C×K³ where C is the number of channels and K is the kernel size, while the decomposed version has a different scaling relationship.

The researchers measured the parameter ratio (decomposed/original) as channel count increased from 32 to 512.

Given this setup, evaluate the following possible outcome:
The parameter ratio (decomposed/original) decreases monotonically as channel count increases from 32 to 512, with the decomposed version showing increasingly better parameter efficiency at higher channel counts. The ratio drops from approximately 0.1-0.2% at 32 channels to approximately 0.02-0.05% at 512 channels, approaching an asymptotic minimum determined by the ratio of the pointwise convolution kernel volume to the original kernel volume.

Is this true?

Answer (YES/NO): YES